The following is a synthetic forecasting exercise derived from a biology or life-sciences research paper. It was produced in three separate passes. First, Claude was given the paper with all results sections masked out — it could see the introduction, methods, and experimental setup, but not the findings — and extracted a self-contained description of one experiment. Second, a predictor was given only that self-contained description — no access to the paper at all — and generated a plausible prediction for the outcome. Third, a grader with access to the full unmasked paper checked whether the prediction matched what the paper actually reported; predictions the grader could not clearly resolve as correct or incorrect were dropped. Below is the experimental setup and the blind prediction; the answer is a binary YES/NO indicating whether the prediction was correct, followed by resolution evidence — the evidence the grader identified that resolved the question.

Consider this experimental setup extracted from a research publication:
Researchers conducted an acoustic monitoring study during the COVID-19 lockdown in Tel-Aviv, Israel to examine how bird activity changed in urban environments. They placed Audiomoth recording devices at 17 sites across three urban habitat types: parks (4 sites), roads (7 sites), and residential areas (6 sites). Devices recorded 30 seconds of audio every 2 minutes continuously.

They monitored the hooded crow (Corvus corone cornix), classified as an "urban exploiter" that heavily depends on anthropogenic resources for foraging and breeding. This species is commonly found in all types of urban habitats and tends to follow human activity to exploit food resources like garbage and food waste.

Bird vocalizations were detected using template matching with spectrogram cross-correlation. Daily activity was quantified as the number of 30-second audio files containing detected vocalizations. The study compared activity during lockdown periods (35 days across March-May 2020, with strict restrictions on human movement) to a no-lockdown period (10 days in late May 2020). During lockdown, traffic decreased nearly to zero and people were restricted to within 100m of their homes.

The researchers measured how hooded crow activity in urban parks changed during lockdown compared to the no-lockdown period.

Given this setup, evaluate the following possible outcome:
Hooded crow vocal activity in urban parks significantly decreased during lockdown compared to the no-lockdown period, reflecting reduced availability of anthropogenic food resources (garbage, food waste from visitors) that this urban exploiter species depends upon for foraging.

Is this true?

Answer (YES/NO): NO